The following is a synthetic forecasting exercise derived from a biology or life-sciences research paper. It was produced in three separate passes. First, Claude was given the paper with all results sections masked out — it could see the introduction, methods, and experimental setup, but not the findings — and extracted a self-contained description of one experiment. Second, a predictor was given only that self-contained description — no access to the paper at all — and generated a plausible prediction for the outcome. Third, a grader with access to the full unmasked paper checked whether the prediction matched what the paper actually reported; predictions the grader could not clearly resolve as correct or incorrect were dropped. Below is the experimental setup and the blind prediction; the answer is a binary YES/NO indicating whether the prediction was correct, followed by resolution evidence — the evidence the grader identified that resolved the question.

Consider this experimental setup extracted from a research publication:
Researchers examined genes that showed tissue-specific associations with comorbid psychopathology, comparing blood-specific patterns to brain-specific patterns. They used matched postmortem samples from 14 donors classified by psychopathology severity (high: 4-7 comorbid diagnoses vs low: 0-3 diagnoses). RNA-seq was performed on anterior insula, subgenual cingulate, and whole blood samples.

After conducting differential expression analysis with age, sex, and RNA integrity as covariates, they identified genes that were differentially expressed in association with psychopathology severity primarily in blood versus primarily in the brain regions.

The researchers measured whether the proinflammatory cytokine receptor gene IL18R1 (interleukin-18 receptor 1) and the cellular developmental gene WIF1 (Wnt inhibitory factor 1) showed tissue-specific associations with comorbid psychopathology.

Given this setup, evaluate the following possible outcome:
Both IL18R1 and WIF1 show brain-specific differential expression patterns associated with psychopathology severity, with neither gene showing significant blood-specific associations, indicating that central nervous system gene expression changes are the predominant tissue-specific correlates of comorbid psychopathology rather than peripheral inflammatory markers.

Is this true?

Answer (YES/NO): NO